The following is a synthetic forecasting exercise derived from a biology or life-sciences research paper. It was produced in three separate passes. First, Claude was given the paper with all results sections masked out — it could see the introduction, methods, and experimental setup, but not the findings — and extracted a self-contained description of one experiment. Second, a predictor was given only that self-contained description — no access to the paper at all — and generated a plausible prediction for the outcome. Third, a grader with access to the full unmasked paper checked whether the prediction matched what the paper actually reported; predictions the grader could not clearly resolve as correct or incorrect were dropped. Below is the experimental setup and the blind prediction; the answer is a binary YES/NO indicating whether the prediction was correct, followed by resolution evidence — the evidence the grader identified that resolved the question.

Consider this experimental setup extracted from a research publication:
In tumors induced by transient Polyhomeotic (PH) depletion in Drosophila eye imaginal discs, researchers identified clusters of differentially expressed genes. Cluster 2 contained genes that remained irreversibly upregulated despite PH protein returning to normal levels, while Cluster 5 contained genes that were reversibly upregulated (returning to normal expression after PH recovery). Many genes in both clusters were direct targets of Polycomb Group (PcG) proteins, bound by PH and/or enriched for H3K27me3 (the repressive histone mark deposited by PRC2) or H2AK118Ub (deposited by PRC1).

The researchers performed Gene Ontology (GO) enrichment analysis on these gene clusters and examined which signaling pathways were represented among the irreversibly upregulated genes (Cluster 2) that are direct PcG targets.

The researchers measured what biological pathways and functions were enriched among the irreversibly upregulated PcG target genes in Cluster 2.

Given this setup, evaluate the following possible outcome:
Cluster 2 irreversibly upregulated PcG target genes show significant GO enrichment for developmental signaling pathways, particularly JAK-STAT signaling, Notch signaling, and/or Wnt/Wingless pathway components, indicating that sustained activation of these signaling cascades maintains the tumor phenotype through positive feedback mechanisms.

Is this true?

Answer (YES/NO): NO